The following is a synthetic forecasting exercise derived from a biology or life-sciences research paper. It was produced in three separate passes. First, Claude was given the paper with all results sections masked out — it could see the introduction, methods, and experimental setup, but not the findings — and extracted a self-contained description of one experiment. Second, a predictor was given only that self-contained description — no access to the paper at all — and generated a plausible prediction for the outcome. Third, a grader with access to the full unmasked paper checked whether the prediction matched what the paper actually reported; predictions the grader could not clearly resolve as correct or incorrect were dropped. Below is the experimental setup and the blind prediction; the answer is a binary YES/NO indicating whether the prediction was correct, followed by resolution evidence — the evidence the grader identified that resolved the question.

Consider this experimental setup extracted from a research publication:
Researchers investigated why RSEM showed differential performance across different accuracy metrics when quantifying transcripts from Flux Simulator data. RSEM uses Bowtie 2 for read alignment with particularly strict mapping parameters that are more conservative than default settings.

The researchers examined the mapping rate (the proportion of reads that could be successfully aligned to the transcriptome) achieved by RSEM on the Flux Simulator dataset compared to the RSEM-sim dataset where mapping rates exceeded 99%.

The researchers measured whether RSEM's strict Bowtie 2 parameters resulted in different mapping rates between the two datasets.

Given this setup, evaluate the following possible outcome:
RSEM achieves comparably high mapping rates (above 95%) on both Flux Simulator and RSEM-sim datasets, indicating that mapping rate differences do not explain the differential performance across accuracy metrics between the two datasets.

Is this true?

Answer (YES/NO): NO